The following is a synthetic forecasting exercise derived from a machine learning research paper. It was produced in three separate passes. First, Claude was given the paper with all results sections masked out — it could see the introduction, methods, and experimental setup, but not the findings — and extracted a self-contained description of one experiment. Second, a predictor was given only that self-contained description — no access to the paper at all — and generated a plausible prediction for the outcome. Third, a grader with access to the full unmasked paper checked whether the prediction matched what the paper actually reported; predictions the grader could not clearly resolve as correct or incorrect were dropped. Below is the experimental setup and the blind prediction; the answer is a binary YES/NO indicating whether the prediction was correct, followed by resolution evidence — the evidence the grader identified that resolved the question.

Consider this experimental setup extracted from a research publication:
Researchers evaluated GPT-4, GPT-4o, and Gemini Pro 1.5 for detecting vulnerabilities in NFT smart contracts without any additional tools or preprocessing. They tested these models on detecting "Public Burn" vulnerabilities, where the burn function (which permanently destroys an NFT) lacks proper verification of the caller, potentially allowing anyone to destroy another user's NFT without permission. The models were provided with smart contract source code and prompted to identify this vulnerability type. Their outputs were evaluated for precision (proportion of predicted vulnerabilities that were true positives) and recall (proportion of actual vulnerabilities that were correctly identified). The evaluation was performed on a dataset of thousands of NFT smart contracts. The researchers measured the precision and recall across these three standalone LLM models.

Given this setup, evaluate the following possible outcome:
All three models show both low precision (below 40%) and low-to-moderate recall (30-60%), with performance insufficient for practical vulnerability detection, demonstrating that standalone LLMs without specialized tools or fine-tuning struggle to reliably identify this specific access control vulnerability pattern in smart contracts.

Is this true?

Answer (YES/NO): NO